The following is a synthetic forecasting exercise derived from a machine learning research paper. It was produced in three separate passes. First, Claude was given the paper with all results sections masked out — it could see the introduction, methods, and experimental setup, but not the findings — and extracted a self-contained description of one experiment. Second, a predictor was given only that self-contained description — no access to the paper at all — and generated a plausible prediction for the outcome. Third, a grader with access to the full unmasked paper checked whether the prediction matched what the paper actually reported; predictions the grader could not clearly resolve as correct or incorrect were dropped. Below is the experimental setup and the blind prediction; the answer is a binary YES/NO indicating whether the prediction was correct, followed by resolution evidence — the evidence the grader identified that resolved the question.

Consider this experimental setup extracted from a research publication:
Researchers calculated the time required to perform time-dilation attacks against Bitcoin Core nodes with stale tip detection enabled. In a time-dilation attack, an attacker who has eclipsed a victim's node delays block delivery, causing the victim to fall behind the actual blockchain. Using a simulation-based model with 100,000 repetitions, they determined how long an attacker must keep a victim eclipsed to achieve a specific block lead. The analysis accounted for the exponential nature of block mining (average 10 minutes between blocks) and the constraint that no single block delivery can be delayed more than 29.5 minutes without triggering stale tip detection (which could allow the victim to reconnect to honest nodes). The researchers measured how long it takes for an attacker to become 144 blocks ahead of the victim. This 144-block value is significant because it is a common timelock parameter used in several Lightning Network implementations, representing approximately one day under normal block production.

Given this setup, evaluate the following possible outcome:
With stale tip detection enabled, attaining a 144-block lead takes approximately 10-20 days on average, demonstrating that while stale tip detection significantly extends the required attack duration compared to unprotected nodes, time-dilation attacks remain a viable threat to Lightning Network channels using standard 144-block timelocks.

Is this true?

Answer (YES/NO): NO